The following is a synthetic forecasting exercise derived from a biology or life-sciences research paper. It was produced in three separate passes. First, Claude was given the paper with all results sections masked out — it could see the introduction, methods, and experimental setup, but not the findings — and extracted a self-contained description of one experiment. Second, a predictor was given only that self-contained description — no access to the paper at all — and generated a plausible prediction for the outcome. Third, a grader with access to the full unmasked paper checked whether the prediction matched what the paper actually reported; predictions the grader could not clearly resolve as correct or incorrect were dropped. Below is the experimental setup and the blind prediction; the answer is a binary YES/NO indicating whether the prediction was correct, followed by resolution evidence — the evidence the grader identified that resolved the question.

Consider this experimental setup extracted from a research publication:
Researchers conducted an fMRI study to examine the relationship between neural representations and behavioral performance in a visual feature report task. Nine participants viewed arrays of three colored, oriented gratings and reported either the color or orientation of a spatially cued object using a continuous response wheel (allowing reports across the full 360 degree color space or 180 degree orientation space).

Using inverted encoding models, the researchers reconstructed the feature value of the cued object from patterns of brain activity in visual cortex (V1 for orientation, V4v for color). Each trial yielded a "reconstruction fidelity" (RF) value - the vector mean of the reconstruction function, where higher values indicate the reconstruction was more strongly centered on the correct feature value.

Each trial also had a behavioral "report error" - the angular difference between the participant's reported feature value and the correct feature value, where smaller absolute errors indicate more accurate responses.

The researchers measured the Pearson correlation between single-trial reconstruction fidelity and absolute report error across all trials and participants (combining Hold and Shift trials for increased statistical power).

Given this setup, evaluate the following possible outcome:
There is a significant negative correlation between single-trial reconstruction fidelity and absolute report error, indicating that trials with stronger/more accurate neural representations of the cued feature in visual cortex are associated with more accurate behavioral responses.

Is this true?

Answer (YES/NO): YES